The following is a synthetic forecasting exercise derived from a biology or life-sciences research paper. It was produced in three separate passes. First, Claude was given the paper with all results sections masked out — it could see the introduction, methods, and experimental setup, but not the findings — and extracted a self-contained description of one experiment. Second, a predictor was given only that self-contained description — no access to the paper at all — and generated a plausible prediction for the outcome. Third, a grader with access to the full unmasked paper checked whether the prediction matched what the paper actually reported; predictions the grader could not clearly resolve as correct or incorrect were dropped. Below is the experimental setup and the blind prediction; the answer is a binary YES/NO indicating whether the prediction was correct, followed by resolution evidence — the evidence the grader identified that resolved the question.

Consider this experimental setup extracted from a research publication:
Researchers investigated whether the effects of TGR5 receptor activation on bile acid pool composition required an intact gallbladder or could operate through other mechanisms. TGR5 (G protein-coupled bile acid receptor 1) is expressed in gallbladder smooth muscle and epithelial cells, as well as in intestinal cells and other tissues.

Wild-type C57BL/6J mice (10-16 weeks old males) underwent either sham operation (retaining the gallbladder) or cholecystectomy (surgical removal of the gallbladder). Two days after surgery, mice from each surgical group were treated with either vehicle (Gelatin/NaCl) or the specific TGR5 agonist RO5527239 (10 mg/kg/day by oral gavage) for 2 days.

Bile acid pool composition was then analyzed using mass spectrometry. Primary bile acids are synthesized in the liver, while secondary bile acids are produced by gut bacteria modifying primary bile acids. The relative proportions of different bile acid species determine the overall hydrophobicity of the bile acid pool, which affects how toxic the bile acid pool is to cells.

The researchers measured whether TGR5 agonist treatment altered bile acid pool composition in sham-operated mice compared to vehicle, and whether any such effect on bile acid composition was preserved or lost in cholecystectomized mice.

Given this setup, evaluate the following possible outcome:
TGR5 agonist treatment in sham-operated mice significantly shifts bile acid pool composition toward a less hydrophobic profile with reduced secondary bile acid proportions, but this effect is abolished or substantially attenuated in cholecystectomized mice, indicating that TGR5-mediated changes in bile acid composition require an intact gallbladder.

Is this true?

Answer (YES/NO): YES